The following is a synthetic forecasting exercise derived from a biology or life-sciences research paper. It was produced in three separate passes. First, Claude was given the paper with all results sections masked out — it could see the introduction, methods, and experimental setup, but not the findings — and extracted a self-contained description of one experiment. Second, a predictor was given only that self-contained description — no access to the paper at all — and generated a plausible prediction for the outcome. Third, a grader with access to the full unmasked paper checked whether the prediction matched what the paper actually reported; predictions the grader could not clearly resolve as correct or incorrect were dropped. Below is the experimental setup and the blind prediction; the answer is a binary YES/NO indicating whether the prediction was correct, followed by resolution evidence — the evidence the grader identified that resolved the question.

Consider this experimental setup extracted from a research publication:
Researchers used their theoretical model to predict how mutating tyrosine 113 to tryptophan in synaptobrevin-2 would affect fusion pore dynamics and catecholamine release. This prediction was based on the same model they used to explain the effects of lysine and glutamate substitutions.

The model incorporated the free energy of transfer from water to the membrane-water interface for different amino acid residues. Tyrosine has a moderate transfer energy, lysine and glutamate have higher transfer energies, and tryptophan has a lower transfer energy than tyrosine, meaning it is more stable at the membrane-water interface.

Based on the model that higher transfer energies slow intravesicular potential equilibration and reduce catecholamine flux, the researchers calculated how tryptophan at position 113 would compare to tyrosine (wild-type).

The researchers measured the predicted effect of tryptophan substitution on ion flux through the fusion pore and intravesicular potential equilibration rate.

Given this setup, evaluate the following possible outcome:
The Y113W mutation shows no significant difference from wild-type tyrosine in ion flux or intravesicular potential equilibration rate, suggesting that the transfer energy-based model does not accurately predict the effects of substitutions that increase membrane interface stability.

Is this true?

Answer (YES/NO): NO